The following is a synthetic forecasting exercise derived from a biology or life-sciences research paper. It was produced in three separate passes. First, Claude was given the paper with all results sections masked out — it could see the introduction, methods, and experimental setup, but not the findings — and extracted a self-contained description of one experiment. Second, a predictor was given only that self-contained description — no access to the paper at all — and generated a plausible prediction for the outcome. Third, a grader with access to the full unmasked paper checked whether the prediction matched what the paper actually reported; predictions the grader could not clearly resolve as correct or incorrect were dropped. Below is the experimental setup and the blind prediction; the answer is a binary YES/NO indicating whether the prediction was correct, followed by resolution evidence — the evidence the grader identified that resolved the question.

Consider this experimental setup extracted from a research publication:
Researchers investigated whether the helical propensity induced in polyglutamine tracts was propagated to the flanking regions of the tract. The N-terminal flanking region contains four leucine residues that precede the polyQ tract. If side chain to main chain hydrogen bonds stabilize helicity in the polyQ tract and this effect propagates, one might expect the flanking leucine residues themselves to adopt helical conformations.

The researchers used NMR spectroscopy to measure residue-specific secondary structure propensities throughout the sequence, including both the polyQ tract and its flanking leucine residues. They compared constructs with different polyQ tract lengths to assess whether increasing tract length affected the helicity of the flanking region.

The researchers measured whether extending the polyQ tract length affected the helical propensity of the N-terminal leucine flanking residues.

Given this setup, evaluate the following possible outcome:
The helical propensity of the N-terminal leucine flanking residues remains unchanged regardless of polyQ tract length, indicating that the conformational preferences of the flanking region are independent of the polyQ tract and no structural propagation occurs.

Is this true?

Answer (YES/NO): NO